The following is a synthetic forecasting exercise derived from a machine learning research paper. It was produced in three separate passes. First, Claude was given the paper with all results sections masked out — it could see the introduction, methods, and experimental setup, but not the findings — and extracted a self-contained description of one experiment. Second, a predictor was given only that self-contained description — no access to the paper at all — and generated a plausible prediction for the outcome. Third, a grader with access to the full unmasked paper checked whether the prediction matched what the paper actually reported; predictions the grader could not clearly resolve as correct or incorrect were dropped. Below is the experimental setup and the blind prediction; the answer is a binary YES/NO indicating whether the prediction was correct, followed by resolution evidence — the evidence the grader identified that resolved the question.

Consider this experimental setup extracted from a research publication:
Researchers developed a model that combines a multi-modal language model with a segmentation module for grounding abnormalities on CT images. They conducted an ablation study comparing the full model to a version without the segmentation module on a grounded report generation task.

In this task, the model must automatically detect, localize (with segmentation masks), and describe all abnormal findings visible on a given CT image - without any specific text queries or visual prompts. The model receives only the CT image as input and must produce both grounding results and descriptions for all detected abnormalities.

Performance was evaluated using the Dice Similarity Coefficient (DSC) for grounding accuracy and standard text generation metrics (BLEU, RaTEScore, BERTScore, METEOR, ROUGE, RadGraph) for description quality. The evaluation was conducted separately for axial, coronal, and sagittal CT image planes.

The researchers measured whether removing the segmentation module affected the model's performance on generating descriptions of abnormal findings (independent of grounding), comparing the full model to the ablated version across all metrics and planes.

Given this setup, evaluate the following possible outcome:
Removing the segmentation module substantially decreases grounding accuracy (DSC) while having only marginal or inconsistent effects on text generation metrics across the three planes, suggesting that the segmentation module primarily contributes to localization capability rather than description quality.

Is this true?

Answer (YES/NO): NO